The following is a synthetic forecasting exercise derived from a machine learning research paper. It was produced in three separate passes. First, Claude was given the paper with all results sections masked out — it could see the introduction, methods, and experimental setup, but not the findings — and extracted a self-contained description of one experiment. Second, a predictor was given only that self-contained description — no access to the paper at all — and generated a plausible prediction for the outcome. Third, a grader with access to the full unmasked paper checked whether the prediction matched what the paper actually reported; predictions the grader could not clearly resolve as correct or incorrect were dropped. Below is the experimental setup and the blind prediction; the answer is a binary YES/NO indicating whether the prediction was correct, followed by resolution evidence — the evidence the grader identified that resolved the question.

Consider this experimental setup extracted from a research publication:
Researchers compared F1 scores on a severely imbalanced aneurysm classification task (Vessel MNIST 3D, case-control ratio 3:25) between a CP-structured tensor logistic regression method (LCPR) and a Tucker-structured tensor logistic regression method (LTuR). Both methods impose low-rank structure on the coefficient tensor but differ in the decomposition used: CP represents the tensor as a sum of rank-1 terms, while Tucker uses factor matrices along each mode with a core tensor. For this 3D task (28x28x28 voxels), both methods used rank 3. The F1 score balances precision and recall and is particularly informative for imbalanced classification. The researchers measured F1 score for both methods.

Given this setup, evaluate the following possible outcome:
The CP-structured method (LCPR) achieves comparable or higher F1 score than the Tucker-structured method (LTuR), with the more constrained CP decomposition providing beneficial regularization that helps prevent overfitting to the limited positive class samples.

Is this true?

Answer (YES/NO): NO